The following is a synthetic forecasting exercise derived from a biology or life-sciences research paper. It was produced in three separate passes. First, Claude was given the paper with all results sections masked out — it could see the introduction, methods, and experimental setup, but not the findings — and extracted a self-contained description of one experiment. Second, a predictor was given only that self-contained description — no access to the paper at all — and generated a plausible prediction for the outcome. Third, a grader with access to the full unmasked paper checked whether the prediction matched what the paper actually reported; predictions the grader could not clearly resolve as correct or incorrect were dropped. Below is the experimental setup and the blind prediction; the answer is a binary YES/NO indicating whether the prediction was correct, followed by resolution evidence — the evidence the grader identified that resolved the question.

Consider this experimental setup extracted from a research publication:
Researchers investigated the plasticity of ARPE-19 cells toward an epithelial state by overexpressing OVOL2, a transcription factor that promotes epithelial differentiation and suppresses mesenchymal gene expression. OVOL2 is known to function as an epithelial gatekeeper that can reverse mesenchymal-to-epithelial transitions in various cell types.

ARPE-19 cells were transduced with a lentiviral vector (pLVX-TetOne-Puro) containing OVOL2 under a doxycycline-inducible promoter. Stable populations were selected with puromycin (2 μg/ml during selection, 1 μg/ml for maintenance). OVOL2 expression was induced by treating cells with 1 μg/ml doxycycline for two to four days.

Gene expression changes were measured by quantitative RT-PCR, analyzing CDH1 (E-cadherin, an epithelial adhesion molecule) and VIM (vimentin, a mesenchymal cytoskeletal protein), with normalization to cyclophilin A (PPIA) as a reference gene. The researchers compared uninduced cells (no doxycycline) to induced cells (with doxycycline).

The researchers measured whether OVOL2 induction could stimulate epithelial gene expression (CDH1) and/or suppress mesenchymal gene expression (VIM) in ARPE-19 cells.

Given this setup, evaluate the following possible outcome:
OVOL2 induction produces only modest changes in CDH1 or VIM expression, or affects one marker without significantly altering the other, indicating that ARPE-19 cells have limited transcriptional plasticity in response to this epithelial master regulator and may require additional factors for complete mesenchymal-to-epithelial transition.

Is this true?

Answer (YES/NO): NO